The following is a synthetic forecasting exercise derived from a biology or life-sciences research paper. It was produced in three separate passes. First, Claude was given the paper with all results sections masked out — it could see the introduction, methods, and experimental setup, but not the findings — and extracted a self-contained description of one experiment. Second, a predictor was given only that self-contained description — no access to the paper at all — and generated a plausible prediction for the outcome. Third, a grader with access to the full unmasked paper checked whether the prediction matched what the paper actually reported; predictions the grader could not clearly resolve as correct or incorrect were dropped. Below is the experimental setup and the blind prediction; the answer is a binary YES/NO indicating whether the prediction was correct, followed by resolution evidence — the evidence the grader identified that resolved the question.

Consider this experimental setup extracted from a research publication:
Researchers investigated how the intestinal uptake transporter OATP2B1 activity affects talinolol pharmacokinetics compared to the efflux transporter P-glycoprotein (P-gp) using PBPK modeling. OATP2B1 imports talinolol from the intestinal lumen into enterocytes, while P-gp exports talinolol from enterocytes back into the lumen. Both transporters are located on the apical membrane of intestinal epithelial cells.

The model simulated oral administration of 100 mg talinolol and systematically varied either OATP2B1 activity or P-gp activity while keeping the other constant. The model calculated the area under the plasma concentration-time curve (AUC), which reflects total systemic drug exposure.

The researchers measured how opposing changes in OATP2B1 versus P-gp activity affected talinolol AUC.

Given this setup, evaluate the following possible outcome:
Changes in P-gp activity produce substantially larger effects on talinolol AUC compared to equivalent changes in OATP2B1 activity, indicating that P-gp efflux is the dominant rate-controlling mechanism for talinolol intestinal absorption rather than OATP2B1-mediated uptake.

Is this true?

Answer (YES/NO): NO